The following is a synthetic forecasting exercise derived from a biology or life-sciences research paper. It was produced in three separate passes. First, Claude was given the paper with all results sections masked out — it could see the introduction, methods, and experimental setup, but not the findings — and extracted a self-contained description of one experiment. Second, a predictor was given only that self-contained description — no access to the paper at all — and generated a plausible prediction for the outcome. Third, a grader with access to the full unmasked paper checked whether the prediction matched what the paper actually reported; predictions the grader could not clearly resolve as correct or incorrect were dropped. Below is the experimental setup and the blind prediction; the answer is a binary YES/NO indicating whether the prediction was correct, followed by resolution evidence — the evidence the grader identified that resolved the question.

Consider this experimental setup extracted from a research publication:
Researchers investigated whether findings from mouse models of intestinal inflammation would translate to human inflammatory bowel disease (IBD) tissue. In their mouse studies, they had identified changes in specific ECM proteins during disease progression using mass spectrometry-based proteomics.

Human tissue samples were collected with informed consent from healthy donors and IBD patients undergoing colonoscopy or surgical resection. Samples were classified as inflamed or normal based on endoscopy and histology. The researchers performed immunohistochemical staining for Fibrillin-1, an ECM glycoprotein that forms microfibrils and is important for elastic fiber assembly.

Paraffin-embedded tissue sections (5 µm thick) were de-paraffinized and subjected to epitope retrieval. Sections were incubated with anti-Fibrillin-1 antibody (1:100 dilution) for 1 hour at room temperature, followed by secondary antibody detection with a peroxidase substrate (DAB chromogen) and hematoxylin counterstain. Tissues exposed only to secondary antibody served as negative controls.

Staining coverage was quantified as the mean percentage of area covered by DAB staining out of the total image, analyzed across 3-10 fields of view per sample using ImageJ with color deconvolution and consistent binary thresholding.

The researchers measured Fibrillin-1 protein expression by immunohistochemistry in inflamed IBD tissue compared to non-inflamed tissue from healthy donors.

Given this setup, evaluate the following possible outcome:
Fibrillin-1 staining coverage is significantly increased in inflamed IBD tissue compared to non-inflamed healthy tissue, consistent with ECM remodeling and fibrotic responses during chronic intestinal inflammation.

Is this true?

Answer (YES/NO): NO